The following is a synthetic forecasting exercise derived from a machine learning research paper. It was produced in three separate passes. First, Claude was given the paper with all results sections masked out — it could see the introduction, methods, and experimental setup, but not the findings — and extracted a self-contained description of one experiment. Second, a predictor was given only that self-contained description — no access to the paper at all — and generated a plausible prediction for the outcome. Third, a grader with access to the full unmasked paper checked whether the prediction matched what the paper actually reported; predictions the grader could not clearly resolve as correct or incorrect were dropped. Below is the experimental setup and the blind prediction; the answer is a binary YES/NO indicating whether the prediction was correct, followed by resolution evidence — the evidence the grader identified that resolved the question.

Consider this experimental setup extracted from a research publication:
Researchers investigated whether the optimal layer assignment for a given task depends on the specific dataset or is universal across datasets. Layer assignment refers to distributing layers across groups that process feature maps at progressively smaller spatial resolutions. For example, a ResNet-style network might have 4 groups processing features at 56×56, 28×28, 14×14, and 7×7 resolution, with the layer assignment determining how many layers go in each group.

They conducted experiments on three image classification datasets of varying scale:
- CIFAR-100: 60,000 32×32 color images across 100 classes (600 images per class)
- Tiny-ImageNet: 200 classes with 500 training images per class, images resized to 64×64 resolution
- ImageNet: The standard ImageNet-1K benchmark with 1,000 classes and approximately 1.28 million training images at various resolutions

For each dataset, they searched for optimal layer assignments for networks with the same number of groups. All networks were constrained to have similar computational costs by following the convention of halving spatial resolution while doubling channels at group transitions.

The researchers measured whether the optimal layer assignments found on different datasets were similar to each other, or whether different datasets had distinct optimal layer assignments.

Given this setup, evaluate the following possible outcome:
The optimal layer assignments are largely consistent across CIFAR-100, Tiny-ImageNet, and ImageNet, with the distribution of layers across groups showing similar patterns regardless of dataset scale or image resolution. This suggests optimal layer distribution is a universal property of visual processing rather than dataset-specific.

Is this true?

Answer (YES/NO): NO